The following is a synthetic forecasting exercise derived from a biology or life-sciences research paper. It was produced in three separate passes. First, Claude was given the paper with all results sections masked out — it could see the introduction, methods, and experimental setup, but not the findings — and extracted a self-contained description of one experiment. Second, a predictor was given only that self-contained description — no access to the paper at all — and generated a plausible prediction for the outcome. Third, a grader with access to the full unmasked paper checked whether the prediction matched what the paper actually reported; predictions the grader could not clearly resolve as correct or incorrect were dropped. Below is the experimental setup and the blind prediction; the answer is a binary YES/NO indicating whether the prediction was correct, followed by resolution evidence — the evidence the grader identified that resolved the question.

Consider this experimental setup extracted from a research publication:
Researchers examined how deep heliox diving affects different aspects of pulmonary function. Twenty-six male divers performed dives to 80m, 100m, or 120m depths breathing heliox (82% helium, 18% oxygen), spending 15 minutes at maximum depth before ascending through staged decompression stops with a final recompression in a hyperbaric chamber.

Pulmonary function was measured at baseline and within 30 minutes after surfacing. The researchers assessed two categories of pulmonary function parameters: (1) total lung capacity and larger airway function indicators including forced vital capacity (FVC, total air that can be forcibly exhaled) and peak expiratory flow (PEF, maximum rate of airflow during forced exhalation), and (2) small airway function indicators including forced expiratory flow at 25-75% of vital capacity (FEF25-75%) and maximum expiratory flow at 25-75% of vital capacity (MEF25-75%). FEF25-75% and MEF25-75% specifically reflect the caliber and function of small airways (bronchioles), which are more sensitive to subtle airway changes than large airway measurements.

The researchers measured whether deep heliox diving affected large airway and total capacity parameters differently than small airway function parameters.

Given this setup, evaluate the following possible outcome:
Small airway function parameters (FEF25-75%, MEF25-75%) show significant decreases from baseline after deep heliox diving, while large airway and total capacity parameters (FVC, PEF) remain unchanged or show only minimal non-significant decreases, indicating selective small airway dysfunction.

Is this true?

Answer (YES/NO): NO